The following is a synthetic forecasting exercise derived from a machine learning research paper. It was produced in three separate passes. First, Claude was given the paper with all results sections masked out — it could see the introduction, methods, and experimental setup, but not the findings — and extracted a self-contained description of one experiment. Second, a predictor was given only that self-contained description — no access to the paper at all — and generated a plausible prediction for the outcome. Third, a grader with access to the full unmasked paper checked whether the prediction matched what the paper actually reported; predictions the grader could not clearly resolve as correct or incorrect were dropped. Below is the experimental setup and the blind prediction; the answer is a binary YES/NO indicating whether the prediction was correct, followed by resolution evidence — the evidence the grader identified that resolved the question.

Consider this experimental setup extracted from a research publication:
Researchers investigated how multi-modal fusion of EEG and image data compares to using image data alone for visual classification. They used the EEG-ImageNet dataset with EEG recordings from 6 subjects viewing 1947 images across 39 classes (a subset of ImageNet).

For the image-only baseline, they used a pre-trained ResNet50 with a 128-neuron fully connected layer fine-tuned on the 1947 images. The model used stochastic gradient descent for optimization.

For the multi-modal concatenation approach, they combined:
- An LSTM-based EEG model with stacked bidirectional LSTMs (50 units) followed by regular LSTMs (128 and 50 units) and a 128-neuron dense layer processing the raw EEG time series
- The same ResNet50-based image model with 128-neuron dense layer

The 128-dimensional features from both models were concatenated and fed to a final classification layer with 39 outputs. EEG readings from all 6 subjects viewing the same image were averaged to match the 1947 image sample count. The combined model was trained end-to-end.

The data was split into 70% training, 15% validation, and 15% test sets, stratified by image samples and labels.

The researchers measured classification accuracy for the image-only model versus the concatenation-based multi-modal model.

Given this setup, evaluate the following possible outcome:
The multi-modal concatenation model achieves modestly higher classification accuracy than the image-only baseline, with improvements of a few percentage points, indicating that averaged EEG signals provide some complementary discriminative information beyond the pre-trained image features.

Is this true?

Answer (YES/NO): NO